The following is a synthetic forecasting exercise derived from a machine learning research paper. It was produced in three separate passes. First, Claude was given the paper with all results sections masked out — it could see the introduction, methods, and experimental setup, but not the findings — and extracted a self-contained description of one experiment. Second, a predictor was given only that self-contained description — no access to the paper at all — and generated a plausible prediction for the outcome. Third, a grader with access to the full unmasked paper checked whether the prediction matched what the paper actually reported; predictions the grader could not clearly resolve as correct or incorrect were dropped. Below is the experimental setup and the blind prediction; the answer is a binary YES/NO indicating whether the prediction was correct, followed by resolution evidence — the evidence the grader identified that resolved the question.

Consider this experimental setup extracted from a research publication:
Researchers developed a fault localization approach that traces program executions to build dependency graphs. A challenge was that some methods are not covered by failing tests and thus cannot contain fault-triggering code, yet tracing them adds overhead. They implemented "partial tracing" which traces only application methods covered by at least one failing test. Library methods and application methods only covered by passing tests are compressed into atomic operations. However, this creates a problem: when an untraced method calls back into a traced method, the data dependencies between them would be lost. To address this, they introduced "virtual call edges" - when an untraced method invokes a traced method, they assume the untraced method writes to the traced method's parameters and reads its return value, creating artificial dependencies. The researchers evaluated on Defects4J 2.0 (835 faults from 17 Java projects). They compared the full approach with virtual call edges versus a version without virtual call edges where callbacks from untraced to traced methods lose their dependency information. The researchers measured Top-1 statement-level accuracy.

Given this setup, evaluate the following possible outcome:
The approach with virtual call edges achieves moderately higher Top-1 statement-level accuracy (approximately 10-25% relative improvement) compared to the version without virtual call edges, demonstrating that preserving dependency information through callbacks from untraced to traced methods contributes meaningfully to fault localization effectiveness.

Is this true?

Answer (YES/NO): NO